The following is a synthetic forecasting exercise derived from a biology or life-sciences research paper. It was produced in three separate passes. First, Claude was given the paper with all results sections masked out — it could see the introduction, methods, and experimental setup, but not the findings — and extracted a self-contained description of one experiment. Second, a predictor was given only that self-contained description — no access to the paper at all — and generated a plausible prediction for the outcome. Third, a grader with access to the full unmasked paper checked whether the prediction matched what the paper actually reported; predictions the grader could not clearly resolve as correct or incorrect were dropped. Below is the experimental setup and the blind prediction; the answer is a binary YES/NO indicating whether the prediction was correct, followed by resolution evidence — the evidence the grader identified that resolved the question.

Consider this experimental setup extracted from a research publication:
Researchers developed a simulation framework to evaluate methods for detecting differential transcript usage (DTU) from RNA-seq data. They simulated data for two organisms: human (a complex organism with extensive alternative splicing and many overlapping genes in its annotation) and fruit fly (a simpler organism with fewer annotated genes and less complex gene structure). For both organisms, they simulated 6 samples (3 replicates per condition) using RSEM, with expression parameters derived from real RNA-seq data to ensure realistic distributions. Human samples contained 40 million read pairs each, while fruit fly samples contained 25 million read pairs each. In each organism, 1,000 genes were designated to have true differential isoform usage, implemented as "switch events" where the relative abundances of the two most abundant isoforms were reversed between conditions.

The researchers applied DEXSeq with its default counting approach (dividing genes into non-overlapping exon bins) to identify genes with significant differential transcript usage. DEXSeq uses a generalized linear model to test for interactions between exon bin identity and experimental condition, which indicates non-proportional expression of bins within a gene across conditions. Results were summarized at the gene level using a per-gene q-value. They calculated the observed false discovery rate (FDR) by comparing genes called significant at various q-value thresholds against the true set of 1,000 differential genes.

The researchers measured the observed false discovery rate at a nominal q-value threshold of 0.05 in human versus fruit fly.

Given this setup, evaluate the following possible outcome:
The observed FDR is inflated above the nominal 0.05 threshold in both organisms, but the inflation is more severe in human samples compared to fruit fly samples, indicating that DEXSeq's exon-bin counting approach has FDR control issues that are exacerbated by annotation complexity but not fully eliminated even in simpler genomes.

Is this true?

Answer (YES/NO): YES